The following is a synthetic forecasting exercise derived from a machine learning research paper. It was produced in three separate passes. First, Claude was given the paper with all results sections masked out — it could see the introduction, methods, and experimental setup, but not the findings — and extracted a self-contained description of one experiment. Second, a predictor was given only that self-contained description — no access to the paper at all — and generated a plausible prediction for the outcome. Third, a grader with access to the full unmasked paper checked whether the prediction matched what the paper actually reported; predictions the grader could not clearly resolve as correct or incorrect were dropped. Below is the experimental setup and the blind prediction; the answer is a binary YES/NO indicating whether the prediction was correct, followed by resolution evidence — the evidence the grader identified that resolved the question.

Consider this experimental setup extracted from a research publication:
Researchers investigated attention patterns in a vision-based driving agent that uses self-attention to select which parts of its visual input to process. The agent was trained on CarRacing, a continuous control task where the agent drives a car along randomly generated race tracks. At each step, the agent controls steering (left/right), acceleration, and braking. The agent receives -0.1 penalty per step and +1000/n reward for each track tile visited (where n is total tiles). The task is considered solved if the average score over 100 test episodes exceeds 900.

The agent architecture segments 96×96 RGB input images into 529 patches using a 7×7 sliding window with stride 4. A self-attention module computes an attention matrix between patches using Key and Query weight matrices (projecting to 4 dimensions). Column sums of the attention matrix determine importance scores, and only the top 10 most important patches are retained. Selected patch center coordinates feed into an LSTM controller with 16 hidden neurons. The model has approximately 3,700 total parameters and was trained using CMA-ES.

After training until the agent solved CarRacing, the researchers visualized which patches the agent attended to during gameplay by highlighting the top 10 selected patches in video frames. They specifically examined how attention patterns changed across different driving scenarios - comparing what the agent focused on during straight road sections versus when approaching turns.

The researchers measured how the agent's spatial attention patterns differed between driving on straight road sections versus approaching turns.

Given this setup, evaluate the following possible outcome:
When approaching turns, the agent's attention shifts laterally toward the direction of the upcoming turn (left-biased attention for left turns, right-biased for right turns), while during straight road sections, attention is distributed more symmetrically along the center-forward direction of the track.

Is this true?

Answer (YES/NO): NO